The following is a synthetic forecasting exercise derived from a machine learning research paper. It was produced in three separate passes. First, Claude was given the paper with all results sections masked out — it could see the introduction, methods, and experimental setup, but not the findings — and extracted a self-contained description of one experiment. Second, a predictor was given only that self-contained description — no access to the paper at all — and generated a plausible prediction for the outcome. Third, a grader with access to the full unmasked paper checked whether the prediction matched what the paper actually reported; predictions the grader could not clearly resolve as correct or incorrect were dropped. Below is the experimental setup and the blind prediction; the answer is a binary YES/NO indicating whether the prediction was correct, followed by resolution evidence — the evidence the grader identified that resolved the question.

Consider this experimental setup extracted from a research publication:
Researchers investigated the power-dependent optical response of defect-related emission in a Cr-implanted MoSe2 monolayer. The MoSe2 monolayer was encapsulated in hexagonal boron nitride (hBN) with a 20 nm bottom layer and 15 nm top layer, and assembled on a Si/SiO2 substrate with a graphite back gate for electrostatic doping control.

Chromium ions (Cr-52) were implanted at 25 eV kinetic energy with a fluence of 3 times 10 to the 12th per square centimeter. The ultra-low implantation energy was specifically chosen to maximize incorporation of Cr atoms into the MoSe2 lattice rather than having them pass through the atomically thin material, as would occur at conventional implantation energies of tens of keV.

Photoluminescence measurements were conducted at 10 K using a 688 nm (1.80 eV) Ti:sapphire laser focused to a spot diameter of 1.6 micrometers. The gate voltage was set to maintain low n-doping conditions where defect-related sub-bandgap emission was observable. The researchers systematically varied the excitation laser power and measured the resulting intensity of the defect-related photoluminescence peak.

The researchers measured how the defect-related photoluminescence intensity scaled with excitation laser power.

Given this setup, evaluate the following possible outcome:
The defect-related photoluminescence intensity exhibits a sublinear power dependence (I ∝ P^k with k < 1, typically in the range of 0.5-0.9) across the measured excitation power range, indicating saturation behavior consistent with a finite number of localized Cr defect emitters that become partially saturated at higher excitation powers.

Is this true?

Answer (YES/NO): NO